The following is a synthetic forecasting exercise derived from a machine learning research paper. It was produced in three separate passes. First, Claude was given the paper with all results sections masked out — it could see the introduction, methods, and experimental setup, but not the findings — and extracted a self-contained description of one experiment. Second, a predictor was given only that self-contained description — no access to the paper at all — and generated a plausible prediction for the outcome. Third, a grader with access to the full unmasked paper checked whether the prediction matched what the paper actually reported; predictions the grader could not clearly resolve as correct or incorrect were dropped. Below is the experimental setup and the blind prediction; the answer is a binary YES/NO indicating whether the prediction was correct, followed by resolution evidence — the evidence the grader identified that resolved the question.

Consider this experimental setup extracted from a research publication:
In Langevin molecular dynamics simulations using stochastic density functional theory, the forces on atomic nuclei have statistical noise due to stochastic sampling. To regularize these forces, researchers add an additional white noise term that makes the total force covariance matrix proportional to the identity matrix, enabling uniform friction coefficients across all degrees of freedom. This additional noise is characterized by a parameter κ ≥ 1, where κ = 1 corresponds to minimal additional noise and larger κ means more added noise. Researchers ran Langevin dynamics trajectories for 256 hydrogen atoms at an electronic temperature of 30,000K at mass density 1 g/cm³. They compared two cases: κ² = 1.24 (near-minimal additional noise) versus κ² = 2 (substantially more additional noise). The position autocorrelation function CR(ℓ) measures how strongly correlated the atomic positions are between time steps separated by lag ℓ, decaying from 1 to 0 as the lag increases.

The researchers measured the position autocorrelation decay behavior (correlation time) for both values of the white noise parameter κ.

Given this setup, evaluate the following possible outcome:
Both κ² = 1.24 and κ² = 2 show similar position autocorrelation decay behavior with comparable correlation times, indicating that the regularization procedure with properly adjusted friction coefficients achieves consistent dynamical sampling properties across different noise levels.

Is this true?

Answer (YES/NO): NO